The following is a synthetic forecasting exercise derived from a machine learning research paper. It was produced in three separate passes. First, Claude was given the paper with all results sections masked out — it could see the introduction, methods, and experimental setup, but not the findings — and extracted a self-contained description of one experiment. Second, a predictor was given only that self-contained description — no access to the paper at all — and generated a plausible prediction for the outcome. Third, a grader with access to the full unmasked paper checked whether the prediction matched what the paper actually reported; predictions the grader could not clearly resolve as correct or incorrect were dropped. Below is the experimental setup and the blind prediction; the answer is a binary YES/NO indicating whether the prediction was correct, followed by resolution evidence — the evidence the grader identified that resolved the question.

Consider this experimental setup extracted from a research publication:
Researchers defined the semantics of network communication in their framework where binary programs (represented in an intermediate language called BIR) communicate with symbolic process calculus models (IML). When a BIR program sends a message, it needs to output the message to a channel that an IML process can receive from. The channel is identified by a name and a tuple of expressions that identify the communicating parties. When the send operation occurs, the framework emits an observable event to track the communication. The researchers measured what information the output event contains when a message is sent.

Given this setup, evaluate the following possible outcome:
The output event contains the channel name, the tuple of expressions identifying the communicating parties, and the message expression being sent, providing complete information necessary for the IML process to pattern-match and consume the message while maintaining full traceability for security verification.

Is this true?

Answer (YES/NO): NO